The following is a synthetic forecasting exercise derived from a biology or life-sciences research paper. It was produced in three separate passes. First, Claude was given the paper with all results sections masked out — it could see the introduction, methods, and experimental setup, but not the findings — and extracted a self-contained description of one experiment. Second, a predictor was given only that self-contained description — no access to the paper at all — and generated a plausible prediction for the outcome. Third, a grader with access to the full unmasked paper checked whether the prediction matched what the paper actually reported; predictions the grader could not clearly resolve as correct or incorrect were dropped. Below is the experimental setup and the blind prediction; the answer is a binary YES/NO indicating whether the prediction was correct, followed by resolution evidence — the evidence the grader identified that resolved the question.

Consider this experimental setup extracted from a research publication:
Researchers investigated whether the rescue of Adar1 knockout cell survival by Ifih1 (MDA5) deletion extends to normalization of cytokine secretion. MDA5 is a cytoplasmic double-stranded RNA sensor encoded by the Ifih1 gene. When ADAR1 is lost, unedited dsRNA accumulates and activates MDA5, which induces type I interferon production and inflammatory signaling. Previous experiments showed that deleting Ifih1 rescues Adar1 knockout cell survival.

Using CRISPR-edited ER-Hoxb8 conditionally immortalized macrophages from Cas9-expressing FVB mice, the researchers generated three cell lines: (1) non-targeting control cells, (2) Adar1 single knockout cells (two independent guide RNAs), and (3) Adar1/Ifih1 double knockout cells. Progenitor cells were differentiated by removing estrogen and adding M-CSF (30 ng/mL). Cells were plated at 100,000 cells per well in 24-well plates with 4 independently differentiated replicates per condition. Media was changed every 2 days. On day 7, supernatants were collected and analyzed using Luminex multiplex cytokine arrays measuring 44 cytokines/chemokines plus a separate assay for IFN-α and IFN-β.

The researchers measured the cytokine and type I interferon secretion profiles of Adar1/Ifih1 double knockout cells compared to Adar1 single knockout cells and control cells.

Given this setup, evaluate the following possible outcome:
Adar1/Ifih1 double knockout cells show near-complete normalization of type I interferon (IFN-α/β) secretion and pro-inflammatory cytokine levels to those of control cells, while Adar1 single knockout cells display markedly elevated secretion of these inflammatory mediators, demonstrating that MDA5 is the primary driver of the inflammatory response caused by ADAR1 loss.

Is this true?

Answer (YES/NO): NO